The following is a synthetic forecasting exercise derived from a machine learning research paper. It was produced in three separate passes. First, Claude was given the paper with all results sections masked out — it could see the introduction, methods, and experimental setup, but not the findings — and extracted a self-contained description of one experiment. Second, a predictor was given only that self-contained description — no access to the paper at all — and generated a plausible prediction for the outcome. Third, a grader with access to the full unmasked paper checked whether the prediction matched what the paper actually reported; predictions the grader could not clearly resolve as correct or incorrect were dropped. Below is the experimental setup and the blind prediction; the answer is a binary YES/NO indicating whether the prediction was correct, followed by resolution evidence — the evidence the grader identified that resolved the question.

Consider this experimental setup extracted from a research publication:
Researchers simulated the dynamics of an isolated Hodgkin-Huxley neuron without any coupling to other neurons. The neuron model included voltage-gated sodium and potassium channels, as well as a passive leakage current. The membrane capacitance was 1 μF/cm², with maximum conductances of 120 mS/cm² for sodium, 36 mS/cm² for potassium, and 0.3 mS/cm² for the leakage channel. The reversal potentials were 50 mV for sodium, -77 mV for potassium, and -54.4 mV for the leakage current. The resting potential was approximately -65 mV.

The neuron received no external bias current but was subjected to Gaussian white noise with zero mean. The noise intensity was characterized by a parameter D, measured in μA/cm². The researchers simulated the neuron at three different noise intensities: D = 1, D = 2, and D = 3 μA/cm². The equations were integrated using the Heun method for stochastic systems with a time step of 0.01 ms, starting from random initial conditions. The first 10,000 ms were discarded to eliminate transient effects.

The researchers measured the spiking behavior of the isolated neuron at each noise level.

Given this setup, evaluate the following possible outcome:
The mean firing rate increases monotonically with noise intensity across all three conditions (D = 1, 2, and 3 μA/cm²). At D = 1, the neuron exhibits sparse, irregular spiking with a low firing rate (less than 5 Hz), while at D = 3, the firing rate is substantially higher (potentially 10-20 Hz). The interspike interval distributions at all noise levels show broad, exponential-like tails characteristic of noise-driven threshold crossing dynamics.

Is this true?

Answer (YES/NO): NO